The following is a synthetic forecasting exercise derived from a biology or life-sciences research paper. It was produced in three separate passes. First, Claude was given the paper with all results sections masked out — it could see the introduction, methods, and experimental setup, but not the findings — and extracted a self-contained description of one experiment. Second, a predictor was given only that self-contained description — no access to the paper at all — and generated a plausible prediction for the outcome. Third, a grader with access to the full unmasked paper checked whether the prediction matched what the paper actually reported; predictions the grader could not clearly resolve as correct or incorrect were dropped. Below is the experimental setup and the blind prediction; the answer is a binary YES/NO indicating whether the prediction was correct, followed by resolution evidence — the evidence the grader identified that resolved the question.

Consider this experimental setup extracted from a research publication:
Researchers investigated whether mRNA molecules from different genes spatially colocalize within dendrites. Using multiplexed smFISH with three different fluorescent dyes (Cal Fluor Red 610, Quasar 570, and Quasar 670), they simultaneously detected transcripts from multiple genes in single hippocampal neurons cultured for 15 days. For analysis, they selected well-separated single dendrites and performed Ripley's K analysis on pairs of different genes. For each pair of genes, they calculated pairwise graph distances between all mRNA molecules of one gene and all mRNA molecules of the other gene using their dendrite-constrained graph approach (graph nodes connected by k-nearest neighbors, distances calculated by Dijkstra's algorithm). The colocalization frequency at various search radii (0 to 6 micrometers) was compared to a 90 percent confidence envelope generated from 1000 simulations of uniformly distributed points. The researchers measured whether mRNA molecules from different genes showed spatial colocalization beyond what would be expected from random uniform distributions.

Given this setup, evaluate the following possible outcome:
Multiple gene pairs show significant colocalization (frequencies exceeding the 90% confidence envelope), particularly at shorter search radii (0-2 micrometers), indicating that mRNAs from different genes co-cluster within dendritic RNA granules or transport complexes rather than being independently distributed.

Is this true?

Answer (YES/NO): YES